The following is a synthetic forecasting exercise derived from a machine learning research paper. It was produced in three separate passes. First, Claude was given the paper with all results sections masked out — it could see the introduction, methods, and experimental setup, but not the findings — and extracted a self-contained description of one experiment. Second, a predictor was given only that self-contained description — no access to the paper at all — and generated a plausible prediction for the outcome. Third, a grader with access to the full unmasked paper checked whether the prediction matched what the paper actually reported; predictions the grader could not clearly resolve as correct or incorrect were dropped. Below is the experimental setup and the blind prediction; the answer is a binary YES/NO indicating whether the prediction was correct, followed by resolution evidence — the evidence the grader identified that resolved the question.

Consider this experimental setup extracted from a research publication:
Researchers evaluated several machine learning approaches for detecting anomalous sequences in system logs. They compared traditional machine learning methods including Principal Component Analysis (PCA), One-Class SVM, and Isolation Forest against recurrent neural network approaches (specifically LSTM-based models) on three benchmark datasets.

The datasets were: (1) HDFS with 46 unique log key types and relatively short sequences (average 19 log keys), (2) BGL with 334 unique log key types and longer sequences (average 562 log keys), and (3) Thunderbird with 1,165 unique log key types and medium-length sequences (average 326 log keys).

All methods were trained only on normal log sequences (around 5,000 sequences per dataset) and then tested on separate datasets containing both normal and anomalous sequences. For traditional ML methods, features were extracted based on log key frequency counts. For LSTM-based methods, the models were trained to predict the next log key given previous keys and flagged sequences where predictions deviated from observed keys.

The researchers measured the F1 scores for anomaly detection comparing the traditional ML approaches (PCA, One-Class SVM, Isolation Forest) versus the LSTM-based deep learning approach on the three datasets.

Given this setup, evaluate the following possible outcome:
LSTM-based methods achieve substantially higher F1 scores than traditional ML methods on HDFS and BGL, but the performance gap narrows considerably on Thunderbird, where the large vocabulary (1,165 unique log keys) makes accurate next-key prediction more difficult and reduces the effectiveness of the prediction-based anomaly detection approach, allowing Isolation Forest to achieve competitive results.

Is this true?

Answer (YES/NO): NO